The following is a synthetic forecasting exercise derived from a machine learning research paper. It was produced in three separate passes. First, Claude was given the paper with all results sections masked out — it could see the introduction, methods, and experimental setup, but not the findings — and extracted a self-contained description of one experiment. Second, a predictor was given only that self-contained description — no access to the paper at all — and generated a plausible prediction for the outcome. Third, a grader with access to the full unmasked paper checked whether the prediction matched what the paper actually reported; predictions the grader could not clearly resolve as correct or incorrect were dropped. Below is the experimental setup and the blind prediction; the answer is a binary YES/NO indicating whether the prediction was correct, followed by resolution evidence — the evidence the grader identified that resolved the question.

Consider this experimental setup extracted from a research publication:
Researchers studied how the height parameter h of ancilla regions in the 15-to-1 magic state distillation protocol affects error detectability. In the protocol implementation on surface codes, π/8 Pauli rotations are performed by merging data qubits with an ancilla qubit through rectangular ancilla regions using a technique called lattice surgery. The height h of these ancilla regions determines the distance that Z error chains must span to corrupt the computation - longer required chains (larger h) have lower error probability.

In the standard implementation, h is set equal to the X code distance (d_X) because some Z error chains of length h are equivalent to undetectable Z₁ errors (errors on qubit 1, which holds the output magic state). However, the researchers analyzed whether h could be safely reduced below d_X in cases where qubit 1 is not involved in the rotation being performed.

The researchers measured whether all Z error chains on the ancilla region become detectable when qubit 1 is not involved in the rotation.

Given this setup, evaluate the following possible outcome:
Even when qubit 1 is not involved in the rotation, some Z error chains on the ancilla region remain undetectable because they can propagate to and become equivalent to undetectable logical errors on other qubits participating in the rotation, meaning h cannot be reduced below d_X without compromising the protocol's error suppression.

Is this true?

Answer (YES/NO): NO